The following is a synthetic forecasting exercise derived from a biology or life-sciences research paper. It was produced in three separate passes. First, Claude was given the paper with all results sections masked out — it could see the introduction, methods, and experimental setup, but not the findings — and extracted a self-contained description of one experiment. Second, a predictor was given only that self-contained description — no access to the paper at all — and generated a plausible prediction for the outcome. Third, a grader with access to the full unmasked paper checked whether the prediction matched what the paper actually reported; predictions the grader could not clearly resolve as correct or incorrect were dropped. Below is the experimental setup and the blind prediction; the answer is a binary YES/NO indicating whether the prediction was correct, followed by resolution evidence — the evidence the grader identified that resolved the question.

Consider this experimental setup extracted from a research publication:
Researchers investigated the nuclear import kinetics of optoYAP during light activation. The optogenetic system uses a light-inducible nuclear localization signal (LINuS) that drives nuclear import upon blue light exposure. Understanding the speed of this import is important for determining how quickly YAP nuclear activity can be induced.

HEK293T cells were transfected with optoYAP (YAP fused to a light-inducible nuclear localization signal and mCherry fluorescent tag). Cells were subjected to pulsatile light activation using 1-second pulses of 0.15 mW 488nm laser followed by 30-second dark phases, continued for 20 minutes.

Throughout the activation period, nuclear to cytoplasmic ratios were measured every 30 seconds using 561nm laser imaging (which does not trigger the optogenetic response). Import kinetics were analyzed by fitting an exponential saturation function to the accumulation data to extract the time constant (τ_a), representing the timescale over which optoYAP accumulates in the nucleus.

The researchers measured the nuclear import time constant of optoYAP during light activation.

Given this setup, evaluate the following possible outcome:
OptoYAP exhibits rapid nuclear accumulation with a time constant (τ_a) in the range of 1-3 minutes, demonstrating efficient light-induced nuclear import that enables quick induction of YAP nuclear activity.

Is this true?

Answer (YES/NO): NO